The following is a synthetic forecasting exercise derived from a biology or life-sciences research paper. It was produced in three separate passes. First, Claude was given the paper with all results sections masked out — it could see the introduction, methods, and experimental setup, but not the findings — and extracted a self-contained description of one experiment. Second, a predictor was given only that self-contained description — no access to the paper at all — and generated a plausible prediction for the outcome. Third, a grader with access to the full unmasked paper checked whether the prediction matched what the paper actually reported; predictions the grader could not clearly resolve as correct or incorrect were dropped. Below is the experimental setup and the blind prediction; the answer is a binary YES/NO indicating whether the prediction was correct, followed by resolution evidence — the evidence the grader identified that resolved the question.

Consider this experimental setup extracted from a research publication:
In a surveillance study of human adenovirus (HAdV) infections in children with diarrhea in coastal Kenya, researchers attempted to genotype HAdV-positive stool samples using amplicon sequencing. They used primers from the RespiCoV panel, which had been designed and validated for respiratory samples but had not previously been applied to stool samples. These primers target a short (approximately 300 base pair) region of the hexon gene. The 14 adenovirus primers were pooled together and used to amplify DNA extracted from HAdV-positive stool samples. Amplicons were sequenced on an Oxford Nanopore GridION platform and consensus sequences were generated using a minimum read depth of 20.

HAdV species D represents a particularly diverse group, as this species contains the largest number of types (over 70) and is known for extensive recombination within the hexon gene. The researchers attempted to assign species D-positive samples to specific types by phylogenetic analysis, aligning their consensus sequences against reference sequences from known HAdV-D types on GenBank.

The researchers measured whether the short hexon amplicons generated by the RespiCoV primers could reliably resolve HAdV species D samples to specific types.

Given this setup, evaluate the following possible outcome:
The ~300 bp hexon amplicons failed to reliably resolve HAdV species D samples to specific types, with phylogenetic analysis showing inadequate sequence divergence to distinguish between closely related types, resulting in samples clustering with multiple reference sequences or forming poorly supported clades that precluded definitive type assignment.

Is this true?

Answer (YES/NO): YES